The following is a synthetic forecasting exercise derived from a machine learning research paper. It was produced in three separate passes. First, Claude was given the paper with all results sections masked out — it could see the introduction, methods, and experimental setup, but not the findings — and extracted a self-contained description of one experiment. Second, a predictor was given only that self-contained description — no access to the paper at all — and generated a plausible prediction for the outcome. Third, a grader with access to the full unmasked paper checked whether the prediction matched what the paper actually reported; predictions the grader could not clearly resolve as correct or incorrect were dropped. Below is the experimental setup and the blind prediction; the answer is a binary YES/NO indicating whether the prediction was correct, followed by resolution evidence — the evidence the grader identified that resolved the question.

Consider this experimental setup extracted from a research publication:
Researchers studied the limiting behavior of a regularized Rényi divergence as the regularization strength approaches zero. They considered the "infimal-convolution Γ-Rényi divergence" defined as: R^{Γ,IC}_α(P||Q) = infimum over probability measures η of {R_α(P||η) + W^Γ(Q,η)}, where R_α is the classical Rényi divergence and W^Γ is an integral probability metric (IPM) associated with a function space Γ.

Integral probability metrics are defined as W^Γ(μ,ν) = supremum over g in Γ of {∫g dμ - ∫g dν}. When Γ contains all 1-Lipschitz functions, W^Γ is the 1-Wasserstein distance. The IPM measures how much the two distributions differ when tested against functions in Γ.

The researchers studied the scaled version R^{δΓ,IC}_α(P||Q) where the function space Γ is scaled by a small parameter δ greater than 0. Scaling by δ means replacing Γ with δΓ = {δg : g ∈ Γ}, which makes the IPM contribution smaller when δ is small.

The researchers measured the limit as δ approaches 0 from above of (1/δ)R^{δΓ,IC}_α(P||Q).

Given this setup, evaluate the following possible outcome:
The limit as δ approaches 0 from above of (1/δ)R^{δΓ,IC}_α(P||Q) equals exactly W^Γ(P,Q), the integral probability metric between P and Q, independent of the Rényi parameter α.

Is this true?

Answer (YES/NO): NO